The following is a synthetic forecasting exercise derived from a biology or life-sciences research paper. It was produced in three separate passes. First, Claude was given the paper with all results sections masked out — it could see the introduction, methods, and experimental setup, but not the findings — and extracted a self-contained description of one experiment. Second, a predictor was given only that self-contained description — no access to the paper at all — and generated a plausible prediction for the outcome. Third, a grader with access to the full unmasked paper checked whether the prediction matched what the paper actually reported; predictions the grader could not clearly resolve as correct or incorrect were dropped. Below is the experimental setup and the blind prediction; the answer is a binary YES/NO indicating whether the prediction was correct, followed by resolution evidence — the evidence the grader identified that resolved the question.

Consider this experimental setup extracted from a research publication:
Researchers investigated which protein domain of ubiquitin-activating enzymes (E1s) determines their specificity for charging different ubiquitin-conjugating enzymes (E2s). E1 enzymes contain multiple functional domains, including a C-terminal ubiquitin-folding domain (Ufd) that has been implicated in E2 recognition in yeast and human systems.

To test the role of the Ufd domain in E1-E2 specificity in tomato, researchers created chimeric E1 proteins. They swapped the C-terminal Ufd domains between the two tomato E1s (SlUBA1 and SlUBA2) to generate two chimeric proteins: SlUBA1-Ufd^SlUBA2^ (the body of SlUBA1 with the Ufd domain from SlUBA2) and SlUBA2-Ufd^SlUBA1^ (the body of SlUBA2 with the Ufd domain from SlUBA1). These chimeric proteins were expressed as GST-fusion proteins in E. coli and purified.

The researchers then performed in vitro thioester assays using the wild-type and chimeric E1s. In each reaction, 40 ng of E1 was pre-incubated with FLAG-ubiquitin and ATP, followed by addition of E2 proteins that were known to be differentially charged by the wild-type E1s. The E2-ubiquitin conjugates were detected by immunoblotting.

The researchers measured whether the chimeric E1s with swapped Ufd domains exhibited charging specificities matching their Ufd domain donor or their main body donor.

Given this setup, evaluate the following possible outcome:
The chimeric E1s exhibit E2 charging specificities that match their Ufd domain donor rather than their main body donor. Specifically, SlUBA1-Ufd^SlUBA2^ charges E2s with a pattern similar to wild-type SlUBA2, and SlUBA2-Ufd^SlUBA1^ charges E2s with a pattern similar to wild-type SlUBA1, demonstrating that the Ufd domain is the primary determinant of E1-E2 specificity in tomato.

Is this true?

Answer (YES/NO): YES